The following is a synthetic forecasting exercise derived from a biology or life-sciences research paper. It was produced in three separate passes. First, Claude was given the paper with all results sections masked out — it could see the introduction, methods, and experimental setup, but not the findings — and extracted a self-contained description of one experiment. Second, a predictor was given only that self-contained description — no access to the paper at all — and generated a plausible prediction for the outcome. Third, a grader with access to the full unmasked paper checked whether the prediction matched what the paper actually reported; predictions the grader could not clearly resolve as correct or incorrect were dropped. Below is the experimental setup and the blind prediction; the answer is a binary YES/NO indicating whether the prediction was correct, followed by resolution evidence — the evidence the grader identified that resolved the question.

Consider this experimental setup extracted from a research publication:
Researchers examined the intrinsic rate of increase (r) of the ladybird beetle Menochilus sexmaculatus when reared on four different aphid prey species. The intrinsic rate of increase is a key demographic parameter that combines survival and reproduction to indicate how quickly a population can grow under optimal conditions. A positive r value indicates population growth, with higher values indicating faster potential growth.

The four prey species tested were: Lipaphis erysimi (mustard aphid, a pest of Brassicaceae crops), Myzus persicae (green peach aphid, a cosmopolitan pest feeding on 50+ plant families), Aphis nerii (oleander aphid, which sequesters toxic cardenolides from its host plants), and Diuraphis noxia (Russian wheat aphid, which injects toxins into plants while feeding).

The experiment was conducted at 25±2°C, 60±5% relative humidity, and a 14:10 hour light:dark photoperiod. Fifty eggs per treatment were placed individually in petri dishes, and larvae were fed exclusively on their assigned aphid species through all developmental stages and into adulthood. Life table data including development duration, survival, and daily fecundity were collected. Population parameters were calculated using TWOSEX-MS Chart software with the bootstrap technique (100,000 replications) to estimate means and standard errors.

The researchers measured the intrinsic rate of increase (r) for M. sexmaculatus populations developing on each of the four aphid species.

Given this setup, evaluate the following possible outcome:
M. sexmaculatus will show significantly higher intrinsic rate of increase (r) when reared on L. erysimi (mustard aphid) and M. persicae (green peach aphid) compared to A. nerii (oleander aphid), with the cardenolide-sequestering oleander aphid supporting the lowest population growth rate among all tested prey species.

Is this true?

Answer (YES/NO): NO